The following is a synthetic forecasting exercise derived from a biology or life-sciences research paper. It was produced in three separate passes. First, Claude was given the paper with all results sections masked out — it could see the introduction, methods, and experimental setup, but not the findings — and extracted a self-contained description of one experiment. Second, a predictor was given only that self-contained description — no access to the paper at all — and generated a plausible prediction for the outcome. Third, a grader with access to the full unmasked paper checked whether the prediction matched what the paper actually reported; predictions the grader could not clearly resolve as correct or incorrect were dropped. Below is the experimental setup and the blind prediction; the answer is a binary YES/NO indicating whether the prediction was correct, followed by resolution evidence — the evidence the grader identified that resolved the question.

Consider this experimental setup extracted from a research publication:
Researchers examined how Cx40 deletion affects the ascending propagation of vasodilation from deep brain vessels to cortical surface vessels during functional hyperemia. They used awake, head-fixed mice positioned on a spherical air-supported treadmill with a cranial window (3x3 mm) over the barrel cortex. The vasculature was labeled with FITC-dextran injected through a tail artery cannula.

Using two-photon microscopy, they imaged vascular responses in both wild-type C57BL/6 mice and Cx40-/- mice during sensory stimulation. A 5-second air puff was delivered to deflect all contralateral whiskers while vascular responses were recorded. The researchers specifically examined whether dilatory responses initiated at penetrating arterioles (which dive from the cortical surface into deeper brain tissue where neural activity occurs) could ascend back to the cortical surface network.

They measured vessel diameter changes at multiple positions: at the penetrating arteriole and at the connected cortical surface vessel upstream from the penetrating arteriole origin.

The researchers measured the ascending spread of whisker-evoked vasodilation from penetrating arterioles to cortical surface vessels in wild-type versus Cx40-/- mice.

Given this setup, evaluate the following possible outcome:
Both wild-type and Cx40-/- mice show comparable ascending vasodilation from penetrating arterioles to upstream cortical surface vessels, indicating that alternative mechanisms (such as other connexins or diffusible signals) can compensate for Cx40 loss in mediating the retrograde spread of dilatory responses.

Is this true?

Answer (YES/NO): NO